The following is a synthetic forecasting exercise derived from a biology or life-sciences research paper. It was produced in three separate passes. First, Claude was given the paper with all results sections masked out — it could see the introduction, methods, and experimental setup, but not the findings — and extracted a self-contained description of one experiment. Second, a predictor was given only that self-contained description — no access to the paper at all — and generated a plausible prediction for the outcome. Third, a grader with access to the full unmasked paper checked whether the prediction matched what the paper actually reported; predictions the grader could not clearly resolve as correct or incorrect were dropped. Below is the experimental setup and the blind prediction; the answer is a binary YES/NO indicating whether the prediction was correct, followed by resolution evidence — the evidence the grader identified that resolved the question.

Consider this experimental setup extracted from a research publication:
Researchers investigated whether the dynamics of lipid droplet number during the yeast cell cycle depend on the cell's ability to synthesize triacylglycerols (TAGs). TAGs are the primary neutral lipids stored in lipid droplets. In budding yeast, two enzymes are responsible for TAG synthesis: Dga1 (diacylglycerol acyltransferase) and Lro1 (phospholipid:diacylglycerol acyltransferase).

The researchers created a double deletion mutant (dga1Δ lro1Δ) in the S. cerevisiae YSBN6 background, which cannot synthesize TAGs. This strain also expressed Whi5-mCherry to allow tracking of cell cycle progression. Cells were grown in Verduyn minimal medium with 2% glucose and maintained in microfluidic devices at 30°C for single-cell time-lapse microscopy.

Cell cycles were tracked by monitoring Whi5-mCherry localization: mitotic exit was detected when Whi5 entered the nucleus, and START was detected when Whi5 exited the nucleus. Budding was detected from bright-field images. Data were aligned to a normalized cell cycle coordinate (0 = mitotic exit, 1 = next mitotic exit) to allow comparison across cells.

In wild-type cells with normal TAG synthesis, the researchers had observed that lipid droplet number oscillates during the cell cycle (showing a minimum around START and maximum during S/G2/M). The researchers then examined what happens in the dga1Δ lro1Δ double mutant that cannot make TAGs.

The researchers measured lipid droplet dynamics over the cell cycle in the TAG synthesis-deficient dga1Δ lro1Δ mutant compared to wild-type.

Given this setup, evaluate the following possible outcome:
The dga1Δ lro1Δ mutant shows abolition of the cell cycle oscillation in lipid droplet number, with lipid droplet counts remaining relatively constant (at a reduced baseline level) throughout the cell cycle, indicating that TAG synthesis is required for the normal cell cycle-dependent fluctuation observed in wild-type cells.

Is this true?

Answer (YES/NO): YES